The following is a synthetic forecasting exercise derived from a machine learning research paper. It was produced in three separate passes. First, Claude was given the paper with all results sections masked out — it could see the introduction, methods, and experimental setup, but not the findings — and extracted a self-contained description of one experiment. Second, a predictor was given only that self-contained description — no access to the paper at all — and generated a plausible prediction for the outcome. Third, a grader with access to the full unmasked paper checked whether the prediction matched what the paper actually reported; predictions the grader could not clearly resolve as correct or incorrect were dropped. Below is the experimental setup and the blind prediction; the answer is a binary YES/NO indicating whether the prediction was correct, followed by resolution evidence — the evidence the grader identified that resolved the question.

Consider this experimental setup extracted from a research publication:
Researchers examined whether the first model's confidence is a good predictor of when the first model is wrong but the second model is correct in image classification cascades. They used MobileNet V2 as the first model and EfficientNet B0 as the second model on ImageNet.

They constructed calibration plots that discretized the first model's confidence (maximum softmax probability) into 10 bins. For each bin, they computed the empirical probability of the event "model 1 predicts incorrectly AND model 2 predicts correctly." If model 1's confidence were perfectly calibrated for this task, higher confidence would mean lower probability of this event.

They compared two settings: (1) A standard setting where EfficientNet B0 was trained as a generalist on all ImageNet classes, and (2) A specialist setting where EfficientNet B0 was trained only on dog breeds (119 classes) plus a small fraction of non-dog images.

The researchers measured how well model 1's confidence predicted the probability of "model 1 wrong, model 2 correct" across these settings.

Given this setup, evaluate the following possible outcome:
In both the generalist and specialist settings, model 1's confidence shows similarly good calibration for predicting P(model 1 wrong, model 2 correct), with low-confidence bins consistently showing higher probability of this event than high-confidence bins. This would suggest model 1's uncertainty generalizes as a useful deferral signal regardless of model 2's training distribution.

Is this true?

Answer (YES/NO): NO